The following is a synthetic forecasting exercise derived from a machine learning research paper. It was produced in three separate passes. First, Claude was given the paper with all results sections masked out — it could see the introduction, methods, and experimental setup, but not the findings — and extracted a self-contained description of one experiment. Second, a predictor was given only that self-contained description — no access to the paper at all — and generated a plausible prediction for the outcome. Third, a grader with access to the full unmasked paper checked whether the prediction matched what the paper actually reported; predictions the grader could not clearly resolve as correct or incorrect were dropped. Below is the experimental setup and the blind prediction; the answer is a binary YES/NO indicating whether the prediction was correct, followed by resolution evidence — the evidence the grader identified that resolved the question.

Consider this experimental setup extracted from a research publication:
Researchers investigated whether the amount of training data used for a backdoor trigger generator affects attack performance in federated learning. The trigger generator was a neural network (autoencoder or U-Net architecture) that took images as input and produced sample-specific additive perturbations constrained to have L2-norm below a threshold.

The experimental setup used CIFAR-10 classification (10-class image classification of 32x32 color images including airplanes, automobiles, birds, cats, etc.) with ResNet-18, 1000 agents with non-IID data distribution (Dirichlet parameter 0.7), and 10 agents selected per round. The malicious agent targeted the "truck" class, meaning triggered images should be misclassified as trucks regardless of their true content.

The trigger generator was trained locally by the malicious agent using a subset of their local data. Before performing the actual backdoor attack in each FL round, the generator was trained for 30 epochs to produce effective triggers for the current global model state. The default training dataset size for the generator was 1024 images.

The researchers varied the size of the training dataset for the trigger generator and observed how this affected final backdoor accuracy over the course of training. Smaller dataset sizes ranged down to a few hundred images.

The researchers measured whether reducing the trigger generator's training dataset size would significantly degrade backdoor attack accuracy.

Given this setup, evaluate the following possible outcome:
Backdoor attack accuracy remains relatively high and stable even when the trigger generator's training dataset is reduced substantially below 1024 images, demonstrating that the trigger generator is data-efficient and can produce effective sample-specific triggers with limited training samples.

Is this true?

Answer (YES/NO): YES